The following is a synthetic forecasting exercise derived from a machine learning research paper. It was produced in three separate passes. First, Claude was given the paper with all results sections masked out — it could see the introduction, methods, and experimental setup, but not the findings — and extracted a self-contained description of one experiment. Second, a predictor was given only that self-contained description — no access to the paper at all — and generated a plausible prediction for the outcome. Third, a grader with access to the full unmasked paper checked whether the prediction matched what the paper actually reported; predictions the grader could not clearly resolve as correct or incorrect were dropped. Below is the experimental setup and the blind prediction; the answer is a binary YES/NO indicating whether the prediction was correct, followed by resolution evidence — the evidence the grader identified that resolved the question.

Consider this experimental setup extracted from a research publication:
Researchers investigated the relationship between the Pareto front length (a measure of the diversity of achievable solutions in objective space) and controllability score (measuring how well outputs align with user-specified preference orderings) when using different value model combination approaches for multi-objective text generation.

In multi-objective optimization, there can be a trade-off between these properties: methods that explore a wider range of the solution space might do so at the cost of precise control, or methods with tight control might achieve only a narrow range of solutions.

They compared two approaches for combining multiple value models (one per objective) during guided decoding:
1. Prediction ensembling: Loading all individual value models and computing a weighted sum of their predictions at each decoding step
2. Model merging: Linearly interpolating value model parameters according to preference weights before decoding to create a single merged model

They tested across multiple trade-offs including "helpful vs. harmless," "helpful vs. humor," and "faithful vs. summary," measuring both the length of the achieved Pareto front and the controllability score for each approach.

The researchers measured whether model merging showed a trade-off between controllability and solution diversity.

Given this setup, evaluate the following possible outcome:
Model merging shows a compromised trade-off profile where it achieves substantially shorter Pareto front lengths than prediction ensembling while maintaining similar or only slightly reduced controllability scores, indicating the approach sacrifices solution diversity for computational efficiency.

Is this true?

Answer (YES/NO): NO